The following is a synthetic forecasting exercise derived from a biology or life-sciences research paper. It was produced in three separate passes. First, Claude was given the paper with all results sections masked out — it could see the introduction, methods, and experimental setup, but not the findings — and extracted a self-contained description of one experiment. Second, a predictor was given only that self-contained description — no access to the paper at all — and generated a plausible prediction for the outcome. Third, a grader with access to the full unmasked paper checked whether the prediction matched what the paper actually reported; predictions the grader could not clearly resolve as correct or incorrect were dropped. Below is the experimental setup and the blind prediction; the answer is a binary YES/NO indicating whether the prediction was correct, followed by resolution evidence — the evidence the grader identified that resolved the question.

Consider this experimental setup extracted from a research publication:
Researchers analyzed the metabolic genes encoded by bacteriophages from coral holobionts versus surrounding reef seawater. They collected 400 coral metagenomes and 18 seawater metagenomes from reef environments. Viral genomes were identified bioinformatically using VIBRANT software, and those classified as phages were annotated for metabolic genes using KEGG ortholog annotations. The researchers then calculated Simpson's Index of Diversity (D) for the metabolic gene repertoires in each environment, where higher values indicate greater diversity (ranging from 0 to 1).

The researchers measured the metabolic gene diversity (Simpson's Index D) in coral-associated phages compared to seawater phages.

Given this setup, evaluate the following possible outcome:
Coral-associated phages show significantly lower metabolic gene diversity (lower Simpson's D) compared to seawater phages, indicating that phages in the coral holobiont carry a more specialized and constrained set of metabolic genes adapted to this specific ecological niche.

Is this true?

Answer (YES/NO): YES